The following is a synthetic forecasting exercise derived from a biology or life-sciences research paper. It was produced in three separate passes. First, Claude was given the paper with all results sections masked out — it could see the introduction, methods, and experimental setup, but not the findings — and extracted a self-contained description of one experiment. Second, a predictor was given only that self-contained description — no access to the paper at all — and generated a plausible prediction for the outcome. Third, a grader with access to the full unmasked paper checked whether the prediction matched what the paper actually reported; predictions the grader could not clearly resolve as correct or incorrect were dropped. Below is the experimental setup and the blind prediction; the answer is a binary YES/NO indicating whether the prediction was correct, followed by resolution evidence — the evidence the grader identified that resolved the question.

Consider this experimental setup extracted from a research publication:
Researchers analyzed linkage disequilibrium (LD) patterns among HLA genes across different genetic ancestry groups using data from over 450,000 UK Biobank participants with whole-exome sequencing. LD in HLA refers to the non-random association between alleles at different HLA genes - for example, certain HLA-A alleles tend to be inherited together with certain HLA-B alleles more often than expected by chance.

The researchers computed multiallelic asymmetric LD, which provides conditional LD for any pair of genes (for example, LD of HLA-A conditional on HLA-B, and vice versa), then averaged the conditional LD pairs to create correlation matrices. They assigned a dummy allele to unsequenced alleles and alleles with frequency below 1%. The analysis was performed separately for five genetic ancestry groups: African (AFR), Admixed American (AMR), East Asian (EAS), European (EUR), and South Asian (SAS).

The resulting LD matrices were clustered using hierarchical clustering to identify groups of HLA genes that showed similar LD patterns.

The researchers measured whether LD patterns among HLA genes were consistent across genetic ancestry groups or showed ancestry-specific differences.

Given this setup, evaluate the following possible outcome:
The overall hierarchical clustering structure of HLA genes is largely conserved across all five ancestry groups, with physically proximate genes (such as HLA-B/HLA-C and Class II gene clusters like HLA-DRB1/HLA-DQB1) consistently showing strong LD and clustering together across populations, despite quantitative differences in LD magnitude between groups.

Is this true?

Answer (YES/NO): YES